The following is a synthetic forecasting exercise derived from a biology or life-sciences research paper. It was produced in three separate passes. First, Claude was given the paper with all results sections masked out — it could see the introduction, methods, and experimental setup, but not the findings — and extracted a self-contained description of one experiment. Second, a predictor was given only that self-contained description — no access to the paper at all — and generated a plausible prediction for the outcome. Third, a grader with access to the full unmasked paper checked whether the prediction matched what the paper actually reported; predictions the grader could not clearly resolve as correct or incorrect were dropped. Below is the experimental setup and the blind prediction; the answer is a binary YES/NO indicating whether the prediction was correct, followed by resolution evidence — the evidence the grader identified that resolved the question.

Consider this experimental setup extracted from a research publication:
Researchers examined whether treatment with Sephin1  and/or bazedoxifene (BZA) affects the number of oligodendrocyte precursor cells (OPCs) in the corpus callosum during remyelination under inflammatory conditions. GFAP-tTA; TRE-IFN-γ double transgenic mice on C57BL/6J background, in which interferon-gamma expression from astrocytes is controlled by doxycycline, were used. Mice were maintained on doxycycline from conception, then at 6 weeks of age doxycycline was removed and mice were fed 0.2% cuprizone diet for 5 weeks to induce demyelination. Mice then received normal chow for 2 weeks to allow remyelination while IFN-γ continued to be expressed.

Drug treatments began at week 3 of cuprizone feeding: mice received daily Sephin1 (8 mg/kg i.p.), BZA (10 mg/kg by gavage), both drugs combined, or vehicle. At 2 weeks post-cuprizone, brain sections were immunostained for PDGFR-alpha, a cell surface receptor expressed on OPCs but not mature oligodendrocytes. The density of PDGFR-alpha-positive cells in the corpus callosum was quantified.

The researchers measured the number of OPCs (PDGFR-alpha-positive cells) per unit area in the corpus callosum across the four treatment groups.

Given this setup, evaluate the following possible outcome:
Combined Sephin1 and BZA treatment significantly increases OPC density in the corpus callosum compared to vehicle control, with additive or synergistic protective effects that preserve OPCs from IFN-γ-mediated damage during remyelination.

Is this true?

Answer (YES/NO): NO